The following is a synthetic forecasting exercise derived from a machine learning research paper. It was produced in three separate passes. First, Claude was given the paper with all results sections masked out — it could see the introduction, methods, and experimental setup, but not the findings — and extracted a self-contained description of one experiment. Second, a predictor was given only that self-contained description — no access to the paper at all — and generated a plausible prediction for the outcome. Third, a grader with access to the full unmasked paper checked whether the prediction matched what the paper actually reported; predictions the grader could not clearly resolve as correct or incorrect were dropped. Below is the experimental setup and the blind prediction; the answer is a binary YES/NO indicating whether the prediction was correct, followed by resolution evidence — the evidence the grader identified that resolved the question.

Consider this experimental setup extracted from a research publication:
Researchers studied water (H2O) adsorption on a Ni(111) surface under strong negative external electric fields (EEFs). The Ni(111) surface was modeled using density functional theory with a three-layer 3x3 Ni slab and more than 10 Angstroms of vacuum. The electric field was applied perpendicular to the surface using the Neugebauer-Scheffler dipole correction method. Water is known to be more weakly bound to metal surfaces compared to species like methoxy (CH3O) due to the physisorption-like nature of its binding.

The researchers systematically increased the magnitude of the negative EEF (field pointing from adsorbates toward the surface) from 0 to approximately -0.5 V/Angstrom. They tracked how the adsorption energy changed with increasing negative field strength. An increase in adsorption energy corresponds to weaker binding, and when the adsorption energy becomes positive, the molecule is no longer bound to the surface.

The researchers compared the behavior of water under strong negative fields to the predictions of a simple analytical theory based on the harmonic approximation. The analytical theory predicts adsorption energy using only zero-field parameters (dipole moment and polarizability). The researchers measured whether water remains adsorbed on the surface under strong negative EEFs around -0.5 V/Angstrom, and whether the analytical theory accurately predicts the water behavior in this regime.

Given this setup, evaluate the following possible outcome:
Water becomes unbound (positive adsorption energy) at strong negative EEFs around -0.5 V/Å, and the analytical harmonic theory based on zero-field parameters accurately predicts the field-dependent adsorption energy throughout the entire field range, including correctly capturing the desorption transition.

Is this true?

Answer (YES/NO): NO